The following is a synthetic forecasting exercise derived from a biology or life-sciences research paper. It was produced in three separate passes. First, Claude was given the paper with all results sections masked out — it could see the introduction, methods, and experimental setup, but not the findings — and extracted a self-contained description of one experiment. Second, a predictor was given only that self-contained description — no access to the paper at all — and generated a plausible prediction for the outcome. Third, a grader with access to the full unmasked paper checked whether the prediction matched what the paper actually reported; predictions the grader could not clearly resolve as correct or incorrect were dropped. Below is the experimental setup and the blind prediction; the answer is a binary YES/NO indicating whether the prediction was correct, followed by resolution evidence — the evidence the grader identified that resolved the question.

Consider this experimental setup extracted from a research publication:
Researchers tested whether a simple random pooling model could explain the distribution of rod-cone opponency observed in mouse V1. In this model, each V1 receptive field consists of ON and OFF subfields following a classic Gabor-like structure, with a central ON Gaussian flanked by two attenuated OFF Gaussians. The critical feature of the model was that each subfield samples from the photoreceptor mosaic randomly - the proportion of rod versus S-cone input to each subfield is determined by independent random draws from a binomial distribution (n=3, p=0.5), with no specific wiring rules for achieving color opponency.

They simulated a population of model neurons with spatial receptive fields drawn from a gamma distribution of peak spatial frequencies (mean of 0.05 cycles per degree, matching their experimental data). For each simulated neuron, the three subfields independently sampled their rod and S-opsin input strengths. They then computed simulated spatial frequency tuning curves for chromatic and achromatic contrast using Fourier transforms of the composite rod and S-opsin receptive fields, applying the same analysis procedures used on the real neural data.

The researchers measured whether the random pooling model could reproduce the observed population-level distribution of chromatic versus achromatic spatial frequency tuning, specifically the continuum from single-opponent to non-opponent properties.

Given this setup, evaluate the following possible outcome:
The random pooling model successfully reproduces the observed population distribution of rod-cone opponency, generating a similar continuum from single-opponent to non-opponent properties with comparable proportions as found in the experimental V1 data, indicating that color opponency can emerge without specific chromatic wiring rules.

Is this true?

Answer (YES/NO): YES